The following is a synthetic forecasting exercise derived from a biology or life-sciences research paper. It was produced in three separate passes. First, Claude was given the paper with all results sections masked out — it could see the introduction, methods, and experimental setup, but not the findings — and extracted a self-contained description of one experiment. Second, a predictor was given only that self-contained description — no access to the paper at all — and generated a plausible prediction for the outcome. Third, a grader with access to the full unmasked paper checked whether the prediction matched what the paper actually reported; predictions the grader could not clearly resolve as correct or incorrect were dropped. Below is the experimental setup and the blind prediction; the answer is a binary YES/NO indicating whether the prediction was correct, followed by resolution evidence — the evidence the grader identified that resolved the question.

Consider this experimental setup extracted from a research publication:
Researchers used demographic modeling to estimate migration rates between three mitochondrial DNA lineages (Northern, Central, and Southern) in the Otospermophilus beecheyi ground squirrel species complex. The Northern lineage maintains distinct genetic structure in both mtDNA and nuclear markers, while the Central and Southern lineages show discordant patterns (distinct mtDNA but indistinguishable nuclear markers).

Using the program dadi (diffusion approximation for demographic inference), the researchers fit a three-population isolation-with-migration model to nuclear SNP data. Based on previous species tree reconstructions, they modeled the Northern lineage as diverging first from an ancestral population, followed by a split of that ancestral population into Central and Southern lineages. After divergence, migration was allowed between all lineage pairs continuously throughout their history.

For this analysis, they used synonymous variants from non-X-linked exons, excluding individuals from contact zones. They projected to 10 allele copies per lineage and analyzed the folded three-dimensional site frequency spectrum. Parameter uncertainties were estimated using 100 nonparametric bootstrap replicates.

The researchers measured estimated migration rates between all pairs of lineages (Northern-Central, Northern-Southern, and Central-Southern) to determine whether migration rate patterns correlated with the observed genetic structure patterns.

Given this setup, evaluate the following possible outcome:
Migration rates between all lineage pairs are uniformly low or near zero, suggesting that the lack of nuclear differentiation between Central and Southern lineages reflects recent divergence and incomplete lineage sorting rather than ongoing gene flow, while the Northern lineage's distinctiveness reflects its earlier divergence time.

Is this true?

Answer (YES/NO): NO